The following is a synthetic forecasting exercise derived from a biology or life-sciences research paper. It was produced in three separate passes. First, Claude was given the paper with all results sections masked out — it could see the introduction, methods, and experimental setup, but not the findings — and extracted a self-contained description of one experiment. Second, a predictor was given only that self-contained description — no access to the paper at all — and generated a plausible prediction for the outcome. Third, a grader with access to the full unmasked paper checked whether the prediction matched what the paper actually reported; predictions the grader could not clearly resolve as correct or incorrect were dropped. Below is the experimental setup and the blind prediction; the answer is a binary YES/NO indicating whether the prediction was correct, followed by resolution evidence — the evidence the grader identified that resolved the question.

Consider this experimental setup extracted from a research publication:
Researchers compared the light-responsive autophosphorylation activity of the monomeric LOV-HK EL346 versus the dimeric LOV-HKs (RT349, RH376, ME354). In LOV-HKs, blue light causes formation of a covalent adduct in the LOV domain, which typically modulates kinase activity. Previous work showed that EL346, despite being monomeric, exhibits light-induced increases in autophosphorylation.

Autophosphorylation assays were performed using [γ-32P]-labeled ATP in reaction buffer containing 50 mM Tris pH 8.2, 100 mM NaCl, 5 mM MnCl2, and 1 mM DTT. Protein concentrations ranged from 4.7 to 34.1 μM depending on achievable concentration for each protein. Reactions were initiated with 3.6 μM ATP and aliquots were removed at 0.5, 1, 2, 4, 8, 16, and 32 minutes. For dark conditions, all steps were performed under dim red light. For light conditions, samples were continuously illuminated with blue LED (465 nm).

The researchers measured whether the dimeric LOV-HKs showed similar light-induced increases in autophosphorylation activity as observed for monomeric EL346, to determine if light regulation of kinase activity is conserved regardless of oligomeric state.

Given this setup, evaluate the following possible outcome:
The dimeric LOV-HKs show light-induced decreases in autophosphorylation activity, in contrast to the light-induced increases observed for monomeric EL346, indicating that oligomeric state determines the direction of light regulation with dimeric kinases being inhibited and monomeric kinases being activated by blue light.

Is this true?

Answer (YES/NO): NO